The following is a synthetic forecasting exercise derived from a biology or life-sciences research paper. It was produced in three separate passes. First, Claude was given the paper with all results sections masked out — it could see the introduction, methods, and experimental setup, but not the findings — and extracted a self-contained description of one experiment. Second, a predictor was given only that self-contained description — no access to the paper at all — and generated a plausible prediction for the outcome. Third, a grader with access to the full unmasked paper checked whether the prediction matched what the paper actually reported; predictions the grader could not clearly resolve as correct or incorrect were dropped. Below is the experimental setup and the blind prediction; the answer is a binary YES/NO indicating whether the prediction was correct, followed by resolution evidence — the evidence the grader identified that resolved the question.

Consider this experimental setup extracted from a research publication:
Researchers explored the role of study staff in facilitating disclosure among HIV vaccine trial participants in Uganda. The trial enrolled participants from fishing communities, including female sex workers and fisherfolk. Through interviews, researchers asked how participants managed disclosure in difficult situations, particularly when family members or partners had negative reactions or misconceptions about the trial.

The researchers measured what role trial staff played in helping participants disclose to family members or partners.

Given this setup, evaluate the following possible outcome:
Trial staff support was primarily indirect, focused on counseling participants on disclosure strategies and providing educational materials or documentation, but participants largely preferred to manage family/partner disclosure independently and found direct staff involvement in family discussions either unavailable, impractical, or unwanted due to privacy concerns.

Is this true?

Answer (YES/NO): NO